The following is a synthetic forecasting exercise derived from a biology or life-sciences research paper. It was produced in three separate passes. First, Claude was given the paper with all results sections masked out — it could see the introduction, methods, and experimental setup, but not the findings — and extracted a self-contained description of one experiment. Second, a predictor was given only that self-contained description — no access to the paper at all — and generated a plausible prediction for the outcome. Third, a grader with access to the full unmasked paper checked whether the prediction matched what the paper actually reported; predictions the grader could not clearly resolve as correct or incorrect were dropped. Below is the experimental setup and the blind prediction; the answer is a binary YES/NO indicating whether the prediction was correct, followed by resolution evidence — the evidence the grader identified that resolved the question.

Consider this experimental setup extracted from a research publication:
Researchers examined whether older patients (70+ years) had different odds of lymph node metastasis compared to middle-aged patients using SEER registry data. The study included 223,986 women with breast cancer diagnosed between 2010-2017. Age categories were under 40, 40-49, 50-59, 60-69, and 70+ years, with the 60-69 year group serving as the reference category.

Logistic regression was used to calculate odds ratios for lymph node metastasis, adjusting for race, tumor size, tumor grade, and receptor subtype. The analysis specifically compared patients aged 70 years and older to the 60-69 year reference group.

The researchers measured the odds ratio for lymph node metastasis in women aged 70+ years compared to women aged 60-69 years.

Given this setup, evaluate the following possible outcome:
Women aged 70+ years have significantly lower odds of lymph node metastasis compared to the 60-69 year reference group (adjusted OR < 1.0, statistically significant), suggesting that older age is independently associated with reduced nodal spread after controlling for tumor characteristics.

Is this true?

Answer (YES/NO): YES